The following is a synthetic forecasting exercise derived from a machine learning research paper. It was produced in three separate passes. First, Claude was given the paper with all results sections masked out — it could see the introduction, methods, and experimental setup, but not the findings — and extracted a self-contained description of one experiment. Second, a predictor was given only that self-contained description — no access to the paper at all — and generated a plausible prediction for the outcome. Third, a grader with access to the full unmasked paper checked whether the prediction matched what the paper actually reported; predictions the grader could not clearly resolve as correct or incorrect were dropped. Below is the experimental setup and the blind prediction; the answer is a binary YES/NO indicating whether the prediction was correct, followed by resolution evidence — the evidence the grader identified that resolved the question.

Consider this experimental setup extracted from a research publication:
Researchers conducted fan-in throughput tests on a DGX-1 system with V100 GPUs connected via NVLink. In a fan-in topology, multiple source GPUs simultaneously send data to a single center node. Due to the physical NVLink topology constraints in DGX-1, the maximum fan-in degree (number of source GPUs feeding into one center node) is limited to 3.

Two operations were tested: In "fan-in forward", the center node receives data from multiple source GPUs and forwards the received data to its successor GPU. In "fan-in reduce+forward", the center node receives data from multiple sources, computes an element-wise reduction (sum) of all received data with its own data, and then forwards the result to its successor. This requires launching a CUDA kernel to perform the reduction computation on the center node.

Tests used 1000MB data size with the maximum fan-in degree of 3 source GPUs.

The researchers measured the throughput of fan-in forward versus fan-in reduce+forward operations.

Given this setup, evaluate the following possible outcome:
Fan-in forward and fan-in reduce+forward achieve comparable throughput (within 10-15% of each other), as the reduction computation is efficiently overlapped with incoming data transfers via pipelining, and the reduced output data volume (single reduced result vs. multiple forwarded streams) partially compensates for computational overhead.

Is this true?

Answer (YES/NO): YES